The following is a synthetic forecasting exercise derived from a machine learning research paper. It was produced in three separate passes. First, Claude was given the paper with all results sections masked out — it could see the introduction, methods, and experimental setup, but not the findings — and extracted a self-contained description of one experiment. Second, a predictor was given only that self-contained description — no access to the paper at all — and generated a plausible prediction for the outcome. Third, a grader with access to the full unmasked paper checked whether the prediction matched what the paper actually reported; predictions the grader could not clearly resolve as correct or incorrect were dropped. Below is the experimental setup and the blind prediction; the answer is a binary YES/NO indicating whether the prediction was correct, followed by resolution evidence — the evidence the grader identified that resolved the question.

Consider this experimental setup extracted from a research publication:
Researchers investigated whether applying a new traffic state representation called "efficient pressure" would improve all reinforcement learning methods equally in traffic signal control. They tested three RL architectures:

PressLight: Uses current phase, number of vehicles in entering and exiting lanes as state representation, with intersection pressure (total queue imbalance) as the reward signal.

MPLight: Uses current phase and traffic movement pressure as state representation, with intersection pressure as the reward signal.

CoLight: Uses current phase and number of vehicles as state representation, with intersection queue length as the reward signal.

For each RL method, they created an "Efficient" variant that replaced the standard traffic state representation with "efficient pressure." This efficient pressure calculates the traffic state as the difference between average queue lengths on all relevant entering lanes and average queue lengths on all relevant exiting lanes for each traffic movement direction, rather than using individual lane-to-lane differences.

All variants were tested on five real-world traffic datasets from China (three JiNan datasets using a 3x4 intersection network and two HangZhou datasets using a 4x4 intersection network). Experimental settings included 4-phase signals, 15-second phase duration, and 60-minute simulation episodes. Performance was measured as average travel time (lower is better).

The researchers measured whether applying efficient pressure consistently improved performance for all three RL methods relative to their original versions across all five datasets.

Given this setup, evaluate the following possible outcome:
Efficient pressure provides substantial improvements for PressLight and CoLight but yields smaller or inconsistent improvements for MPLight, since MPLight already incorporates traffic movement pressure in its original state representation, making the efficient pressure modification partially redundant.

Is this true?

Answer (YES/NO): NO